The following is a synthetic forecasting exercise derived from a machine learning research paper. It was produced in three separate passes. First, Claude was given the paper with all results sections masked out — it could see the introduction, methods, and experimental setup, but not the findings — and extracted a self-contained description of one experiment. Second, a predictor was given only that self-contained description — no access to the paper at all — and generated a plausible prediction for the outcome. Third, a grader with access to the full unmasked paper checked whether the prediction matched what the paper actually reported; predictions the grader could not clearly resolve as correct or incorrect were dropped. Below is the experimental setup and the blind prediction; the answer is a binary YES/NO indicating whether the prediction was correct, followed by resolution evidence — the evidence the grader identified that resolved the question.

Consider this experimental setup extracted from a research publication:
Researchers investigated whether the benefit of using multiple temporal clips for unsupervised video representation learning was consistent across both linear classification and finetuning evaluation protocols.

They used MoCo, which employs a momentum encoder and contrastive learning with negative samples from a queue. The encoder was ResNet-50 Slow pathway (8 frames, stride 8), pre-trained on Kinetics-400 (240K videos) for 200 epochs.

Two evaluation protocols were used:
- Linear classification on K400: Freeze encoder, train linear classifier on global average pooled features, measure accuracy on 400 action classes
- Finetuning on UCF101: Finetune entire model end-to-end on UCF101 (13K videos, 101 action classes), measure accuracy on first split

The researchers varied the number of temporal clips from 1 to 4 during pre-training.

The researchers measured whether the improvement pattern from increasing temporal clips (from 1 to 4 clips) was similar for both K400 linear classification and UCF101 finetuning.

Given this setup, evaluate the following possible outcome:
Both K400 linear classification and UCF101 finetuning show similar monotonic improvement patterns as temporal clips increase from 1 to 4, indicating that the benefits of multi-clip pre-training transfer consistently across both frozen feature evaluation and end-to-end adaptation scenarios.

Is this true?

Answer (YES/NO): NO